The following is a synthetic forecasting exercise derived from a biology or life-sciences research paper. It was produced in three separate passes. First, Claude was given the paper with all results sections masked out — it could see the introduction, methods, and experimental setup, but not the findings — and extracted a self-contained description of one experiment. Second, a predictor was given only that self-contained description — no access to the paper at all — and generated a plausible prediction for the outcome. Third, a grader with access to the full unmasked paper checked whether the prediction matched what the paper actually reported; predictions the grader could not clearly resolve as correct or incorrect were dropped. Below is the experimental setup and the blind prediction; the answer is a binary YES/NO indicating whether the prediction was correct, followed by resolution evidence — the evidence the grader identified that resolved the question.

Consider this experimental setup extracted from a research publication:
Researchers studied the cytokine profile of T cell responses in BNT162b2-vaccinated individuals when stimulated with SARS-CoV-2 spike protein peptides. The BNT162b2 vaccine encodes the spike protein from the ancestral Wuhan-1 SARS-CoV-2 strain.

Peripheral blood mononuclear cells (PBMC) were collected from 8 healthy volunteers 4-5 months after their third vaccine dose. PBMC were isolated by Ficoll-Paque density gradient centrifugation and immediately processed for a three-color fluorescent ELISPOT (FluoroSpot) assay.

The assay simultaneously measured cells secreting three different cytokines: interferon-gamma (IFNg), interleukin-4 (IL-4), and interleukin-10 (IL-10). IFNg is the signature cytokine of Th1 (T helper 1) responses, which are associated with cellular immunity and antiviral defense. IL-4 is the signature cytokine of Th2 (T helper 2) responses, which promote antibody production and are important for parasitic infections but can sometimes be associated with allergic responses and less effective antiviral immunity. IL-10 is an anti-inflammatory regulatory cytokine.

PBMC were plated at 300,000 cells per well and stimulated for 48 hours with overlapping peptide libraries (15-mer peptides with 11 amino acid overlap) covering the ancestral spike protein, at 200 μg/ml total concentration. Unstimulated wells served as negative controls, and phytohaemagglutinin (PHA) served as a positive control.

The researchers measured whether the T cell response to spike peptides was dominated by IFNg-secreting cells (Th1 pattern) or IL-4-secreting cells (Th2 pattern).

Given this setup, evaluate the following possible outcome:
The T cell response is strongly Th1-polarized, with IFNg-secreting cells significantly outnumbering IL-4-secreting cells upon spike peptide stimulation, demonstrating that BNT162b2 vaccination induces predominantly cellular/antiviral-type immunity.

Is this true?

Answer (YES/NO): YES